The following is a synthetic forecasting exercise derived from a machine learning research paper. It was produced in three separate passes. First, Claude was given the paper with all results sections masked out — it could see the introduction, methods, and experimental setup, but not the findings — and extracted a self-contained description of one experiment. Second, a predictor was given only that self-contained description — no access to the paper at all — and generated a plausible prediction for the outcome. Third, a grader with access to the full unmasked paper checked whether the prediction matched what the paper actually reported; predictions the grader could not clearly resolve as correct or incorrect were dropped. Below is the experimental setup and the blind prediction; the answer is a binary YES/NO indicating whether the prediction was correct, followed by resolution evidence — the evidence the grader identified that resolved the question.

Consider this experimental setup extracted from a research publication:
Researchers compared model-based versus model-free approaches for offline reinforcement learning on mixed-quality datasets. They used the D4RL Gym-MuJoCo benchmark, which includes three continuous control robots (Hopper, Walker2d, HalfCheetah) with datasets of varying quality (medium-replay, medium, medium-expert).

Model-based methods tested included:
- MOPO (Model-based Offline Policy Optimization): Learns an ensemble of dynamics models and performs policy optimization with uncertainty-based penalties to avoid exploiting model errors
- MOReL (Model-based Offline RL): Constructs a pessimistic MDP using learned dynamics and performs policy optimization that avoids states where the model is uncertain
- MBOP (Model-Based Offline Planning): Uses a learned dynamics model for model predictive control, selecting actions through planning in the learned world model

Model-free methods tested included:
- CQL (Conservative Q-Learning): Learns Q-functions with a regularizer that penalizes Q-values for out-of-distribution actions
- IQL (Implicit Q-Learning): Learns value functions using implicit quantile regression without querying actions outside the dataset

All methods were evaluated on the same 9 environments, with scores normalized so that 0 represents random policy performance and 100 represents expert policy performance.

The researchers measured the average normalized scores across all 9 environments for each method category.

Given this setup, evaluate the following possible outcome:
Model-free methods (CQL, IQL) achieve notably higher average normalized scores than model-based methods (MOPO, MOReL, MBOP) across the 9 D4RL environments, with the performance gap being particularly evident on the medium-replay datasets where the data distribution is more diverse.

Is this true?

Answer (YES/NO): NO